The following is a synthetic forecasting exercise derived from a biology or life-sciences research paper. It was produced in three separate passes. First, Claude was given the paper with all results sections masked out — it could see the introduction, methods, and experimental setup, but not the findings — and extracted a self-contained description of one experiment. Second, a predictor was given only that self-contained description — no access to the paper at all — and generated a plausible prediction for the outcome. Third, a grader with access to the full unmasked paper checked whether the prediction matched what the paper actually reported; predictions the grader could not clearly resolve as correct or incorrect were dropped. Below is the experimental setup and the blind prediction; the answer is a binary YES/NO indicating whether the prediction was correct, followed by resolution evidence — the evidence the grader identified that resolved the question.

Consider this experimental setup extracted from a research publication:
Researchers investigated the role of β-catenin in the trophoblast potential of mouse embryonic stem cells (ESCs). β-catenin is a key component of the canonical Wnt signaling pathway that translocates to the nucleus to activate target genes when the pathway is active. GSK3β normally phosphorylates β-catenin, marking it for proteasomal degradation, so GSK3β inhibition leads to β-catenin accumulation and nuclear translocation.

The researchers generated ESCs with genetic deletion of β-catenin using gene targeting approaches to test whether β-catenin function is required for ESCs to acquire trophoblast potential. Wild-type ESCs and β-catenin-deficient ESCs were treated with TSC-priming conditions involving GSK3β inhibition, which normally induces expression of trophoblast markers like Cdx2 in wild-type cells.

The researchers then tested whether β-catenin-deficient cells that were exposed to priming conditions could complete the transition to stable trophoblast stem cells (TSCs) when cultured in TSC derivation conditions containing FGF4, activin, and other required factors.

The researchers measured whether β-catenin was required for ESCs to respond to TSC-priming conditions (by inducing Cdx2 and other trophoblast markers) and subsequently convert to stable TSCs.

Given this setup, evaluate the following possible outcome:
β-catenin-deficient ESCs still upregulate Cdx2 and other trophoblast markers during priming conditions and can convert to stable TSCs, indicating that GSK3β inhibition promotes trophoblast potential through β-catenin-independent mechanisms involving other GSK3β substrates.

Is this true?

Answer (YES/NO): NO